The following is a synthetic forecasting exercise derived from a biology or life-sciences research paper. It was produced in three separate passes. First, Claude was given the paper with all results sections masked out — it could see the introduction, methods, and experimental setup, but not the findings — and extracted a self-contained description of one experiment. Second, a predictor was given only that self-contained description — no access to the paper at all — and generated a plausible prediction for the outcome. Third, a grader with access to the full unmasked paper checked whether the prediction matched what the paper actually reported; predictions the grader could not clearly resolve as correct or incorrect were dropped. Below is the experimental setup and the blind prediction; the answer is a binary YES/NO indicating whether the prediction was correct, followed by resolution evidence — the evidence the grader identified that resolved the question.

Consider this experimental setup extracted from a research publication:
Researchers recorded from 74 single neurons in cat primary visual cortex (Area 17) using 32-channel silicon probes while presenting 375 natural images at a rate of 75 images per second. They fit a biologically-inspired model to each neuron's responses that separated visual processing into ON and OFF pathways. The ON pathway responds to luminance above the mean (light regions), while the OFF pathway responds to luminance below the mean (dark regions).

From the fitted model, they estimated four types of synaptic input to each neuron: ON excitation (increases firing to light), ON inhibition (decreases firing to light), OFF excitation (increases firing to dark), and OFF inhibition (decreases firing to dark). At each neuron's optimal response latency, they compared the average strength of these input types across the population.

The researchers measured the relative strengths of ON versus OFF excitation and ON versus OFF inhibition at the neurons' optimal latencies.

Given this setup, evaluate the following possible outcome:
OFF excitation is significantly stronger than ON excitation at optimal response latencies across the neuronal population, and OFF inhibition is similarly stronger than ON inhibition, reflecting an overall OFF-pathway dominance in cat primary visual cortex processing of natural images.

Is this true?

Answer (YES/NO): NO